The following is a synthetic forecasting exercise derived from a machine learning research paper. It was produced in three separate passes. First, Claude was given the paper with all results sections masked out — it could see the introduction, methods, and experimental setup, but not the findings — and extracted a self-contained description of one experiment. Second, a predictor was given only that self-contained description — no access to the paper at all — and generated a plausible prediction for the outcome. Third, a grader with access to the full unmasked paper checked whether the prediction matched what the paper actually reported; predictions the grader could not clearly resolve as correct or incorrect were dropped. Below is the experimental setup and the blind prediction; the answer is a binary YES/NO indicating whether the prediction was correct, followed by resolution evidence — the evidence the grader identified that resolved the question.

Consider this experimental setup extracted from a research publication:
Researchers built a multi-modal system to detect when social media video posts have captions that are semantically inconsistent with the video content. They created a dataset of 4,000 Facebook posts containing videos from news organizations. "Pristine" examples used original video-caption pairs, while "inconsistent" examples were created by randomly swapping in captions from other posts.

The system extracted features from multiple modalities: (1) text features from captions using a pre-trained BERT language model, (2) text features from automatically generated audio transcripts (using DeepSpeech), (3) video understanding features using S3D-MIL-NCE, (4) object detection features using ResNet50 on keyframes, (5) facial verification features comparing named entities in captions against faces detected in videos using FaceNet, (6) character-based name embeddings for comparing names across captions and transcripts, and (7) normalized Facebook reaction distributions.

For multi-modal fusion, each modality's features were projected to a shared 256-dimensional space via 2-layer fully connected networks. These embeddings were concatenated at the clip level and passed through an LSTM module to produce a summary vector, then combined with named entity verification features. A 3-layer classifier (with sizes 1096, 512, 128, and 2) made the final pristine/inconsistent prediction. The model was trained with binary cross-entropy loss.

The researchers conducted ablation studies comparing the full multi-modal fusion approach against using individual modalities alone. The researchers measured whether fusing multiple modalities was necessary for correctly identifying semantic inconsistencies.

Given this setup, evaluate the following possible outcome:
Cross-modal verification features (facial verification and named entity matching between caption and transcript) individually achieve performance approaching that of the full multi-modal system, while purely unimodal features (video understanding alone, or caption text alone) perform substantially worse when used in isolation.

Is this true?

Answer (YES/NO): NO